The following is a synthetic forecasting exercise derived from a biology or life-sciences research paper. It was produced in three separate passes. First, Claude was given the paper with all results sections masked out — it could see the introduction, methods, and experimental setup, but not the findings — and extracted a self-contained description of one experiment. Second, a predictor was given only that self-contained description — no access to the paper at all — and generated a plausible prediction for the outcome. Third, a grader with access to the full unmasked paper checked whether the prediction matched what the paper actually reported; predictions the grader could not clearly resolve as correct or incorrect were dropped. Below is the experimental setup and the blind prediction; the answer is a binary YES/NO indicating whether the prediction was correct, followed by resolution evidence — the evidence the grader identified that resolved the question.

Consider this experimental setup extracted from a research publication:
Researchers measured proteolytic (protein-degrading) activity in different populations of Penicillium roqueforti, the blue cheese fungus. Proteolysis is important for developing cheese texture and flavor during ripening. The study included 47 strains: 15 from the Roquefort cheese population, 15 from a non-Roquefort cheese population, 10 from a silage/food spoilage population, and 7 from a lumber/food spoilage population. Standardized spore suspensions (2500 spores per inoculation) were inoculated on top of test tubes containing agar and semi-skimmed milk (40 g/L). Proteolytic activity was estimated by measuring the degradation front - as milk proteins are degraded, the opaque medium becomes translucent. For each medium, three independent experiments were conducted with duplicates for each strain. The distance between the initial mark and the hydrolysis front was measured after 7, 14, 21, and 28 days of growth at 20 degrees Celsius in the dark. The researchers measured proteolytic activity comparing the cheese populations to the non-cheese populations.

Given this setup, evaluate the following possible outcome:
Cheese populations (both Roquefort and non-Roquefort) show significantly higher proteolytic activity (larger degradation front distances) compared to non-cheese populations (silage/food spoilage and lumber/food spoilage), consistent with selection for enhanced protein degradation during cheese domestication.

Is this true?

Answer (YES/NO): NO